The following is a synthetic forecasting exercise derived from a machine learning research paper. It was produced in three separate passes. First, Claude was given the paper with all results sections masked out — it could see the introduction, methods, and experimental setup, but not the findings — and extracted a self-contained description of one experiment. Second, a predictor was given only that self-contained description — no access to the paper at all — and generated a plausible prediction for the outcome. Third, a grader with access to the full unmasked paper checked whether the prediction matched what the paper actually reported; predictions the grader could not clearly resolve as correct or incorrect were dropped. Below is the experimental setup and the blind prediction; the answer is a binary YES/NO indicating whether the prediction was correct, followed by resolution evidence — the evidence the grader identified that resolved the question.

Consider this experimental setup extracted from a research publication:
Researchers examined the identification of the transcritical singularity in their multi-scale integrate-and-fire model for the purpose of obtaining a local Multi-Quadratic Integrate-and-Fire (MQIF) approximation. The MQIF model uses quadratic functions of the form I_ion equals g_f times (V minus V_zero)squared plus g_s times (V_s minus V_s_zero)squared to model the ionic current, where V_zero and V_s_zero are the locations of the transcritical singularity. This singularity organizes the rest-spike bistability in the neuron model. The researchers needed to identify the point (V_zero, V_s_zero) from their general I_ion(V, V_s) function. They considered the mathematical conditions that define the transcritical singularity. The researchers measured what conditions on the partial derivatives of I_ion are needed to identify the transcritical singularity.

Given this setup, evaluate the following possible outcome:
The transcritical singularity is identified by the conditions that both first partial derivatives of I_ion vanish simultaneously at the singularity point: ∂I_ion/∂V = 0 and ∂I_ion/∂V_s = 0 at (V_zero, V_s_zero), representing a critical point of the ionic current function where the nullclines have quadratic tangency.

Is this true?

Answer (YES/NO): YES